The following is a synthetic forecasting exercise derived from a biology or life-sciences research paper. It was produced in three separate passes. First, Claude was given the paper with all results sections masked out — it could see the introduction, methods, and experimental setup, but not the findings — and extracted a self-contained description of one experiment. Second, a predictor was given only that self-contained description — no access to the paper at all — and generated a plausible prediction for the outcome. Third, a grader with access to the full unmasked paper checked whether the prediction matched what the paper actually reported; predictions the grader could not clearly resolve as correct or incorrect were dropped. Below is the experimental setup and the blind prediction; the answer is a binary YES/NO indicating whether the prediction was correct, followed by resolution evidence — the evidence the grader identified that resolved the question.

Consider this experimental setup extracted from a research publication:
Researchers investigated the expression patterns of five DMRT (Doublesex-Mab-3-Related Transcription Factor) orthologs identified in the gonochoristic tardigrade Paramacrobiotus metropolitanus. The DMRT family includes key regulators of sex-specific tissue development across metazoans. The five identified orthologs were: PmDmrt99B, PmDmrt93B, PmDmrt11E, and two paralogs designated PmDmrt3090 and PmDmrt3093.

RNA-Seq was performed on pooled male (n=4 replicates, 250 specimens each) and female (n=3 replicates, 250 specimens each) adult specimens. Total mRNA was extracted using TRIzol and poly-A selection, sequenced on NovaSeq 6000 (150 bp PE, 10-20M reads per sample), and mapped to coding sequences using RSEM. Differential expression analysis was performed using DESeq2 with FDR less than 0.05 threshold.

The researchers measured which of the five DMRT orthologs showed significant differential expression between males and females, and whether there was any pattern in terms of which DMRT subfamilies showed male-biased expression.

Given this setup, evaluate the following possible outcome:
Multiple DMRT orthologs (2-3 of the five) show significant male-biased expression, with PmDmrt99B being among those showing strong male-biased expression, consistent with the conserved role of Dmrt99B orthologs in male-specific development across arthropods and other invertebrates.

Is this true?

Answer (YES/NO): NO